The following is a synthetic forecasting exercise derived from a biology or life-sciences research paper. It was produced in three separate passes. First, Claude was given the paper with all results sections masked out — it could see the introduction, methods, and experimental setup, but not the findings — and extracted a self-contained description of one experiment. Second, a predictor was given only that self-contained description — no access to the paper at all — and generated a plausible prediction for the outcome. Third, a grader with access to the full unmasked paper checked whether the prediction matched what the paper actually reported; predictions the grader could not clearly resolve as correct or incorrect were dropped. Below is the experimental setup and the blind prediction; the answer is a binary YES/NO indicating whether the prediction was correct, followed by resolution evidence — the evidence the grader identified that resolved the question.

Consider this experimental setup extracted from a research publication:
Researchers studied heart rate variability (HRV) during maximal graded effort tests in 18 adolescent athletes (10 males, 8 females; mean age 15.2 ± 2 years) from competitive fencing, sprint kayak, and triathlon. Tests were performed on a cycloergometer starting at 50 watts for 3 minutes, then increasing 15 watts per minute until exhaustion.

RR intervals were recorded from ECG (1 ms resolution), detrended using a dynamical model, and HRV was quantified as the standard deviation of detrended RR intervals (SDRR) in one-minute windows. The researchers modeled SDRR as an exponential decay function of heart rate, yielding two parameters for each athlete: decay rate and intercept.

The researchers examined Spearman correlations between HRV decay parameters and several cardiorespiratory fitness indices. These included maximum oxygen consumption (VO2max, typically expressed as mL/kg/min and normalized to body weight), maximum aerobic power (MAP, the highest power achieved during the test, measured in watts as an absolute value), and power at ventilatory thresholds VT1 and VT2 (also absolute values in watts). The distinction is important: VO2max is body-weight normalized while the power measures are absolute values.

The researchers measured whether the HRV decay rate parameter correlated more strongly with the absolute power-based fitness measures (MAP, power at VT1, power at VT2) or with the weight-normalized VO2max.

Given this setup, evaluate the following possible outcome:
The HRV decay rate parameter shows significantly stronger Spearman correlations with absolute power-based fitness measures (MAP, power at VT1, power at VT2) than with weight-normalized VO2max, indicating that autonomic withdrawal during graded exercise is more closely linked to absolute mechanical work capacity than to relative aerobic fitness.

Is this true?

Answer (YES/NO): NO